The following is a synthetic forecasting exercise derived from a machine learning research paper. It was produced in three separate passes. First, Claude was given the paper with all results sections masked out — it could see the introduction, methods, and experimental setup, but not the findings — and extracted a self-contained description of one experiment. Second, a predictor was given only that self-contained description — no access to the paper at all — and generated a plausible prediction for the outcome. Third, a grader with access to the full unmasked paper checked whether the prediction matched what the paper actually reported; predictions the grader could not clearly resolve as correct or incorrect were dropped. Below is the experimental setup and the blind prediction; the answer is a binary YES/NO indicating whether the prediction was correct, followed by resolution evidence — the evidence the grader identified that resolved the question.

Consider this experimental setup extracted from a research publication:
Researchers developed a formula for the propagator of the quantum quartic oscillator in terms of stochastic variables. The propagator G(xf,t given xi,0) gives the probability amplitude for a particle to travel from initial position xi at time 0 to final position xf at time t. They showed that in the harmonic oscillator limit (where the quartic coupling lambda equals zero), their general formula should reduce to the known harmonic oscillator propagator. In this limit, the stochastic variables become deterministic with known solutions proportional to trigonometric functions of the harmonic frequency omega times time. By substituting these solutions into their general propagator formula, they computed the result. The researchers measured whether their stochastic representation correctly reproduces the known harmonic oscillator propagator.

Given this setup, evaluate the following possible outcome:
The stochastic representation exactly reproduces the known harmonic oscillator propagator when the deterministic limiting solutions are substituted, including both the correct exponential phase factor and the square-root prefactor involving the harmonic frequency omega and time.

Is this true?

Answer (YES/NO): YES